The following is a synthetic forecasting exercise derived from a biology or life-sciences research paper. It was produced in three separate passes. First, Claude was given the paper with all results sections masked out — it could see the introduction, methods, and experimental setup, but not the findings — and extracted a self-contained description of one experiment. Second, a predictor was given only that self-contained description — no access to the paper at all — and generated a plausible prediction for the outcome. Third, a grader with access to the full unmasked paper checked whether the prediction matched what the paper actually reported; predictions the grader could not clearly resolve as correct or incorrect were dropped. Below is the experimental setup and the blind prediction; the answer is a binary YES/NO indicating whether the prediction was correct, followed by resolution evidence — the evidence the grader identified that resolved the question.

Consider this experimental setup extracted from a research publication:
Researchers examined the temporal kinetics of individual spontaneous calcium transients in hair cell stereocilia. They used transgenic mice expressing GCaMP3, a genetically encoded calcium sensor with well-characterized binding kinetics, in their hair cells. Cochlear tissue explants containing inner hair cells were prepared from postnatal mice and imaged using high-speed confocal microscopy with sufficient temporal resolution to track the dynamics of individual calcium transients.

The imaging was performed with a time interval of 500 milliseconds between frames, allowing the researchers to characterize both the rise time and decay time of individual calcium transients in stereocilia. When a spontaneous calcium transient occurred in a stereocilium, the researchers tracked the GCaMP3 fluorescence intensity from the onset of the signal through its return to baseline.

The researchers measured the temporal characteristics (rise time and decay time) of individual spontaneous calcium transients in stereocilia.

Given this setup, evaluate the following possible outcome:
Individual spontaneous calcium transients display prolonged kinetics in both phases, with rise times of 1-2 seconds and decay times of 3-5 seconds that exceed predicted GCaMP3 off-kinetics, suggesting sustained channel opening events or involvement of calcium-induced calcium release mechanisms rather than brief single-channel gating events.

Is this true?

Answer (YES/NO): NO